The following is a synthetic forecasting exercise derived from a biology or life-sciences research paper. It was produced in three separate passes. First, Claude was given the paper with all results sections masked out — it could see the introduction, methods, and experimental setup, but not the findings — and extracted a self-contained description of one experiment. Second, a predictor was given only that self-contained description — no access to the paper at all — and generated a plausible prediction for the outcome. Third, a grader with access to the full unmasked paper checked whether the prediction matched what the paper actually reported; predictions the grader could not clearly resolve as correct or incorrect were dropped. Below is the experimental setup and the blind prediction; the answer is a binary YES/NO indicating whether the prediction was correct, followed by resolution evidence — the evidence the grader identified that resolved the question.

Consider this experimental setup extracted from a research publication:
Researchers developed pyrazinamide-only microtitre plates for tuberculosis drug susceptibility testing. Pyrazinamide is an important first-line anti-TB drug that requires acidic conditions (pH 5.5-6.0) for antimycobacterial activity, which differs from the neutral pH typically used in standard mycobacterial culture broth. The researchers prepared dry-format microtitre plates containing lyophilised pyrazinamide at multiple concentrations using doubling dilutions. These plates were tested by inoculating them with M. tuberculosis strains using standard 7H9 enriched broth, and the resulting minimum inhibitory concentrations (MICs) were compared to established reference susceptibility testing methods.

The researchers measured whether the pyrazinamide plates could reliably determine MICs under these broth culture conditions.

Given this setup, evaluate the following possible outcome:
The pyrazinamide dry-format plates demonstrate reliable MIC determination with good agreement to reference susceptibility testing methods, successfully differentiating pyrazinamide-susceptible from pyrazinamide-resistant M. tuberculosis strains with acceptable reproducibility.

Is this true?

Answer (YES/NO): NO